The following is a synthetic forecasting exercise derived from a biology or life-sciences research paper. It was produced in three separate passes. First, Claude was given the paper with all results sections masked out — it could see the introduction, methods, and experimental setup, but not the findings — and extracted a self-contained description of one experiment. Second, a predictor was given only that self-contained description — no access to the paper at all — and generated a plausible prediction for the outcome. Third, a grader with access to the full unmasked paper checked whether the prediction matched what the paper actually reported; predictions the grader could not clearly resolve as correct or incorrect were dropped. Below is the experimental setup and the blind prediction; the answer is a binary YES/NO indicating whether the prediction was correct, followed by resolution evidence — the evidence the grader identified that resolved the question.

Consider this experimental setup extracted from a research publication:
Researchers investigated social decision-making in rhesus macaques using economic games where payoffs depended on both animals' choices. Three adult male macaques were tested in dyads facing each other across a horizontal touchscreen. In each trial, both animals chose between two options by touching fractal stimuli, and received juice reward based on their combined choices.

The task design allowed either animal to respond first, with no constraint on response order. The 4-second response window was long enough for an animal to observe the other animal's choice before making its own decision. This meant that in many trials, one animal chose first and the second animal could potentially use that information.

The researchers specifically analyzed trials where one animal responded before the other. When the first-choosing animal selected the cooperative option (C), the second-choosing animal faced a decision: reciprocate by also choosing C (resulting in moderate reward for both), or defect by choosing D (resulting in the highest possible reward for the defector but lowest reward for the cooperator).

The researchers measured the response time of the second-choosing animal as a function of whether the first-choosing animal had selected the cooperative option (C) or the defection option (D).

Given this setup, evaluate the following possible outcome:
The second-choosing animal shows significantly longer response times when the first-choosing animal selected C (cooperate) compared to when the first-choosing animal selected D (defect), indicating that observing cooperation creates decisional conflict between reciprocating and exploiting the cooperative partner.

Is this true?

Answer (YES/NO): NO